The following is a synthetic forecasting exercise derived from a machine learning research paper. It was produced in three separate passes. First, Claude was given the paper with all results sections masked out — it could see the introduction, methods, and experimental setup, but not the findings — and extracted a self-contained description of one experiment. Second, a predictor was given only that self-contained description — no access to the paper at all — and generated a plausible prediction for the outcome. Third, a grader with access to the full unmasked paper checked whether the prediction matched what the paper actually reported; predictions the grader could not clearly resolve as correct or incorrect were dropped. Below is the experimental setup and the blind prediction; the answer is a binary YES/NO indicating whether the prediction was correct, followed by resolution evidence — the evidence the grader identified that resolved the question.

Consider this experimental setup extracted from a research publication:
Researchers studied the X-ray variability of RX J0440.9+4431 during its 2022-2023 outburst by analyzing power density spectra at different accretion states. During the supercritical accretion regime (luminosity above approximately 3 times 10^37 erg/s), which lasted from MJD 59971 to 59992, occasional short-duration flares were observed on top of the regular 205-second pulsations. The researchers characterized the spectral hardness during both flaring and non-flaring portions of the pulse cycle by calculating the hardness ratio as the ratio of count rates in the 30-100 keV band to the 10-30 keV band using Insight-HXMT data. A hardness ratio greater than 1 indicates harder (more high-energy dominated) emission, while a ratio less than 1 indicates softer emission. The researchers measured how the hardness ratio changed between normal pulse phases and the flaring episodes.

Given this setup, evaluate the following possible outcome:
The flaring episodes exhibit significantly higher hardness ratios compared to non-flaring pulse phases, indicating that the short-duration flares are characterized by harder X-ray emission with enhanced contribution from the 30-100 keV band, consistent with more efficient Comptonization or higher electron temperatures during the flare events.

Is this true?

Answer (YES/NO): YES